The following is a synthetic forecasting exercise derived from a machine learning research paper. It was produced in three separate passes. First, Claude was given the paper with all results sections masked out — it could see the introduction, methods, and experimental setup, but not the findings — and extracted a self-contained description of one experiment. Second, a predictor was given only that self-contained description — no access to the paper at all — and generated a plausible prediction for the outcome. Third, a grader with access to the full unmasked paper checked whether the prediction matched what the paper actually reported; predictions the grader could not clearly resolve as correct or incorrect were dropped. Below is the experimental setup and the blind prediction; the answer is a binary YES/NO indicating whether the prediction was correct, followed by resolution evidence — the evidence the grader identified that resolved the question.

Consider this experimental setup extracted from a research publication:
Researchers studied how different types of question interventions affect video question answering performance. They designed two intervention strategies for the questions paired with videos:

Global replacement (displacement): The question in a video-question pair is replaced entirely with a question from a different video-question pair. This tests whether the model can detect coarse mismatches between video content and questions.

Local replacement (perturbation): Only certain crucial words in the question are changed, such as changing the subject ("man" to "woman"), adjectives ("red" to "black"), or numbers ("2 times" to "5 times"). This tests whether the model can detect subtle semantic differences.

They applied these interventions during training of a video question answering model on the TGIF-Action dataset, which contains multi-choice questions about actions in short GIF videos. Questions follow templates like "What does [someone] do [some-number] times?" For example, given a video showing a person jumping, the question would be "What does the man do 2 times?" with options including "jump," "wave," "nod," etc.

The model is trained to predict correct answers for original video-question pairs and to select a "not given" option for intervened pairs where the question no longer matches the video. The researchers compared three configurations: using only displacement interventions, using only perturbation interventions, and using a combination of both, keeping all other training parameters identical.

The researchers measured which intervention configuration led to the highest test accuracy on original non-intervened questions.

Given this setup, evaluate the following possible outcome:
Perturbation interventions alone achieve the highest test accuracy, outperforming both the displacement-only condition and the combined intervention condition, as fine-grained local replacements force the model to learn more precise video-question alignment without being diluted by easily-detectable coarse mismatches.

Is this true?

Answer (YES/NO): NO